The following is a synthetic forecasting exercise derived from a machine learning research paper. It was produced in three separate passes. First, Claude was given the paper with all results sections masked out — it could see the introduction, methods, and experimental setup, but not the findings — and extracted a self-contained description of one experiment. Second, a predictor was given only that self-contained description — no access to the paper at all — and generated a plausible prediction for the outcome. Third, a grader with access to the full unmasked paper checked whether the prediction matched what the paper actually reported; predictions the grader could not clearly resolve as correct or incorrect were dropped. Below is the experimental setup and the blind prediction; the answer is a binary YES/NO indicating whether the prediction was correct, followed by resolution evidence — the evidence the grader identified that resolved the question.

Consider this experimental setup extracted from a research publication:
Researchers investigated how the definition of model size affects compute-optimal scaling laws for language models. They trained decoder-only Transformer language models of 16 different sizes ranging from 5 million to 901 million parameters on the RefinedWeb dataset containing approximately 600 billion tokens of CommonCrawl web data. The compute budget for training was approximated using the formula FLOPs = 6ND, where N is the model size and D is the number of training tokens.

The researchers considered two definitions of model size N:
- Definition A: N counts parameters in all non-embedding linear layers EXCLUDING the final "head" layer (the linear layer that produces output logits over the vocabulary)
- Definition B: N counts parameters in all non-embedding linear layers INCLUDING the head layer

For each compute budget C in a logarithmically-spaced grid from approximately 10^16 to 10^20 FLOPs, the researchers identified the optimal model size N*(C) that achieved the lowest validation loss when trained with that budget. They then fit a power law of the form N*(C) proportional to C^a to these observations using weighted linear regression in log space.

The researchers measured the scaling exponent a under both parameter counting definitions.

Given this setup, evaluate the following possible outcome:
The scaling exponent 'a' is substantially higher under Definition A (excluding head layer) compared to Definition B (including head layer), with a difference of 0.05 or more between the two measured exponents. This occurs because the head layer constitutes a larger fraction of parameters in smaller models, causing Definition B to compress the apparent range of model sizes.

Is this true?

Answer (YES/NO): YES